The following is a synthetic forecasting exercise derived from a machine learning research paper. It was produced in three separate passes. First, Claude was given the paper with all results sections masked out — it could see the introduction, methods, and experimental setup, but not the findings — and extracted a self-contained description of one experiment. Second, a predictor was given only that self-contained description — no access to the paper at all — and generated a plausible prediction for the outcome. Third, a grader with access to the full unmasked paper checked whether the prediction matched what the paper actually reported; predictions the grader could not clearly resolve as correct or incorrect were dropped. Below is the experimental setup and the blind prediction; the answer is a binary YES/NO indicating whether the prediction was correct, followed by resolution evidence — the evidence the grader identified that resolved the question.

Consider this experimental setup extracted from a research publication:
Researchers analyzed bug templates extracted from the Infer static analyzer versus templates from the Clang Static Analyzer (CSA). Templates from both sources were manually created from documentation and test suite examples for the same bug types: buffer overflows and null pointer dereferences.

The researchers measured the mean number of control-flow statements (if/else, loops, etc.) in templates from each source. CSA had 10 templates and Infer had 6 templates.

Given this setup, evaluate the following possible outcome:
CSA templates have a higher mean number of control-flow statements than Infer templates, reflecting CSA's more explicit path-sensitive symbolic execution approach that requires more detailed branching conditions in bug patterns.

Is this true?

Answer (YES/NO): NO